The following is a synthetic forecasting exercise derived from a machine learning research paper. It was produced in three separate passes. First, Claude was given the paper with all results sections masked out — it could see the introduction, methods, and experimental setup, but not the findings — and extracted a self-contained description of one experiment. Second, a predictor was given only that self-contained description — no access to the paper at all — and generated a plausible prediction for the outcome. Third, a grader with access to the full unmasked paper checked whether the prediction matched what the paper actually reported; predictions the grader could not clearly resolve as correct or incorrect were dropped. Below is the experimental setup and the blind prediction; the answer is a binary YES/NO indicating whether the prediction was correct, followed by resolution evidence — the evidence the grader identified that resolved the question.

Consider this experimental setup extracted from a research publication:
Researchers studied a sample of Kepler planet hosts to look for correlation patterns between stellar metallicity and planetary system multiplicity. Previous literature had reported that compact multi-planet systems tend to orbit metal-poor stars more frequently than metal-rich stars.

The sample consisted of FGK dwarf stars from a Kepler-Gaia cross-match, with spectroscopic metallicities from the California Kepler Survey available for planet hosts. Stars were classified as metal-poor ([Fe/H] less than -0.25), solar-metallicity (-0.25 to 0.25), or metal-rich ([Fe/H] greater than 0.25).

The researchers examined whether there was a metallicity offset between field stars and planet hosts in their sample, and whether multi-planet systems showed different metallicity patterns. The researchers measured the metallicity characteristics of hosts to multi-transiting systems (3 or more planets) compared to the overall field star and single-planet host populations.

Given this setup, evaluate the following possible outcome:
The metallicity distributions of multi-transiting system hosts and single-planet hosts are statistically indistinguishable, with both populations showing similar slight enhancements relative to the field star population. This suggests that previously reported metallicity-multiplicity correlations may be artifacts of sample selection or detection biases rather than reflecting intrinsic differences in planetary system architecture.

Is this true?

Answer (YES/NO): NO